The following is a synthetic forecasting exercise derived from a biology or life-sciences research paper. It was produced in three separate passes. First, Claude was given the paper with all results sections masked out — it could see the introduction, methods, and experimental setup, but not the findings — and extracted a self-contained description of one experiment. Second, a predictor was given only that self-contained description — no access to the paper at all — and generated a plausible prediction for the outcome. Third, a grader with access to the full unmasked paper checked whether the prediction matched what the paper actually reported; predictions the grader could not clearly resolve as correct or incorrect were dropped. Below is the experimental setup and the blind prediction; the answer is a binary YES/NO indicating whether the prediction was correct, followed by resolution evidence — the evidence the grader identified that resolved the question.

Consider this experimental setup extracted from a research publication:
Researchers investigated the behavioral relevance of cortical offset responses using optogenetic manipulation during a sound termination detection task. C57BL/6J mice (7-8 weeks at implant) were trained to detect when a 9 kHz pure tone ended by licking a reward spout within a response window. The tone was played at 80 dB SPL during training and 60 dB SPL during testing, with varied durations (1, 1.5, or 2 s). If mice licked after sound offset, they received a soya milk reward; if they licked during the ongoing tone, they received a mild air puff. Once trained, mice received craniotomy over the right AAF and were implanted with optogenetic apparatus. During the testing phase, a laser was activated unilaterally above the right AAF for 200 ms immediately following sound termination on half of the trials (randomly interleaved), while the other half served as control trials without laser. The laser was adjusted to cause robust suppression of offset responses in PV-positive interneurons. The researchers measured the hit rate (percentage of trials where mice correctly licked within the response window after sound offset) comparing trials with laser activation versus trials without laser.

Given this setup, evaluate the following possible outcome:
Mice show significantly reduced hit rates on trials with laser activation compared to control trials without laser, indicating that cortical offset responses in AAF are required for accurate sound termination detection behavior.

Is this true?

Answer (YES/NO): YES